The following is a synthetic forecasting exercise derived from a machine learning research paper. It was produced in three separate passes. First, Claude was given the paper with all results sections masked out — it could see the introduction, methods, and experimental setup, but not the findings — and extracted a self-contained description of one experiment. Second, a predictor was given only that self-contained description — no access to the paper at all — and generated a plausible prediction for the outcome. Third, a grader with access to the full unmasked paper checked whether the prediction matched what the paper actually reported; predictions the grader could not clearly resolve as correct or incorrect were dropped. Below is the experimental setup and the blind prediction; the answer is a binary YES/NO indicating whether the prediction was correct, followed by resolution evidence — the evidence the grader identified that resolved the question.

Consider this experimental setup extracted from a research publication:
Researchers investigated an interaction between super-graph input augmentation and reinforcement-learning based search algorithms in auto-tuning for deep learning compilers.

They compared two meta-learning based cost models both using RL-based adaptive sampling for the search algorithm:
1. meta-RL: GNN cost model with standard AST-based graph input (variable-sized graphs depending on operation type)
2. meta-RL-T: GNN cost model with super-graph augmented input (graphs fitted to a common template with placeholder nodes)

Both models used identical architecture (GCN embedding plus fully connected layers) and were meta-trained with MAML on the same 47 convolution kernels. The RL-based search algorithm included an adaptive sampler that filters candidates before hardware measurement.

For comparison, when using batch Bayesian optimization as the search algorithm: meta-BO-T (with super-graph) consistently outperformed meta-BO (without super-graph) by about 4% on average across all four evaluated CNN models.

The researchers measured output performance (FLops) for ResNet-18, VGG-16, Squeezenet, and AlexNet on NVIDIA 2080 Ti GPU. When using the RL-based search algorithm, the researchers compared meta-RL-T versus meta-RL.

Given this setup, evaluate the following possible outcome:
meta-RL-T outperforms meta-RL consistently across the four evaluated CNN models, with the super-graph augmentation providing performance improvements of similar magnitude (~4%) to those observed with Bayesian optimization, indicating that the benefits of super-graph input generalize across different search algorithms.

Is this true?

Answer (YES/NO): NO